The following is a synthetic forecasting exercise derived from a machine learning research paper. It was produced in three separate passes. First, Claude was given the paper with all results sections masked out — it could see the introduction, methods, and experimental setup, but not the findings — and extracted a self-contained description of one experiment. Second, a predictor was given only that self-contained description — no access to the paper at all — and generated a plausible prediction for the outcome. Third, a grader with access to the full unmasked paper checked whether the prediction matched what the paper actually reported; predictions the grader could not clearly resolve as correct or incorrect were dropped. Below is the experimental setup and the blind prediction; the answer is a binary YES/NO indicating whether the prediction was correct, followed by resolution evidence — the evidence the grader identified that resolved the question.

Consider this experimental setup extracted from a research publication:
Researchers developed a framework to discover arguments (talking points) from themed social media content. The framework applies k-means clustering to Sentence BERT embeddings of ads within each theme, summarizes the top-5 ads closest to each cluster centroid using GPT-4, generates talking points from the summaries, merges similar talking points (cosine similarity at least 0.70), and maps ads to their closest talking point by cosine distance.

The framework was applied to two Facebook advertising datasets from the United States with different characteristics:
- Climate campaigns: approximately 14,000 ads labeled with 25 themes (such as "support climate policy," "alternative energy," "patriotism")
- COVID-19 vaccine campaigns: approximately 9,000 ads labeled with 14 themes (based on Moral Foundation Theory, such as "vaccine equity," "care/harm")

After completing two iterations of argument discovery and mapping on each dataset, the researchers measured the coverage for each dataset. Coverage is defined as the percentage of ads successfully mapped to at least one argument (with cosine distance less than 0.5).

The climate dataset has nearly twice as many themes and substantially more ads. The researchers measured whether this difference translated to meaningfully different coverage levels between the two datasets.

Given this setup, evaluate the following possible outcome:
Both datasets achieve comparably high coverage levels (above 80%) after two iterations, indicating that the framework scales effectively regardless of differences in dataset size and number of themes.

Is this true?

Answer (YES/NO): NO